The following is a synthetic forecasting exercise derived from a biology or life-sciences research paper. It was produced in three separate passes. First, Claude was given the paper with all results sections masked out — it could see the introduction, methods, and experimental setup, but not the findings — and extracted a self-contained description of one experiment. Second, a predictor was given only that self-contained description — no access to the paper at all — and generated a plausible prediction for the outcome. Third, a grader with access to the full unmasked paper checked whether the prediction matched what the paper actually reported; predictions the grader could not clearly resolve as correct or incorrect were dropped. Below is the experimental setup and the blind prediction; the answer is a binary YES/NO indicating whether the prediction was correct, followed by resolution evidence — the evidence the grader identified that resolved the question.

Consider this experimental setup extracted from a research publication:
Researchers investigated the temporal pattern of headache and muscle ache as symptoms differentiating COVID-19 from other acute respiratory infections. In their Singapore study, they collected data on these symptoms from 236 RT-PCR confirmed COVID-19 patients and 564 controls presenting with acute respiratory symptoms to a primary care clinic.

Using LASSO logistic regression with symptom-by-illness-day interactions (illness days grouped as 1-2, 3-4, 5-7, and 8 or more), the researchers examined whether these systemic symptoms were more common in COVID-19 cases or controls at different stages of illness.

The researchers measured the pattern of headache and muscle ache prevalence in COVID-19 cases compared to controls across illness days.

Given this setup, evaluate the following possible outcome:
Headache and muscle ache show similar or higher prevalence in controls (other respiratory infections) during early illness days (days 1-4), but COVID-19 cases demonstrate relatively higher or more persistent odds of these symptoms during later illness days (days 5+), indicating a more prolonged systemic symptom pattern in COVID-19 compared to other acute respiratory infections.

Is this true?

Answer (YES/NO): NO